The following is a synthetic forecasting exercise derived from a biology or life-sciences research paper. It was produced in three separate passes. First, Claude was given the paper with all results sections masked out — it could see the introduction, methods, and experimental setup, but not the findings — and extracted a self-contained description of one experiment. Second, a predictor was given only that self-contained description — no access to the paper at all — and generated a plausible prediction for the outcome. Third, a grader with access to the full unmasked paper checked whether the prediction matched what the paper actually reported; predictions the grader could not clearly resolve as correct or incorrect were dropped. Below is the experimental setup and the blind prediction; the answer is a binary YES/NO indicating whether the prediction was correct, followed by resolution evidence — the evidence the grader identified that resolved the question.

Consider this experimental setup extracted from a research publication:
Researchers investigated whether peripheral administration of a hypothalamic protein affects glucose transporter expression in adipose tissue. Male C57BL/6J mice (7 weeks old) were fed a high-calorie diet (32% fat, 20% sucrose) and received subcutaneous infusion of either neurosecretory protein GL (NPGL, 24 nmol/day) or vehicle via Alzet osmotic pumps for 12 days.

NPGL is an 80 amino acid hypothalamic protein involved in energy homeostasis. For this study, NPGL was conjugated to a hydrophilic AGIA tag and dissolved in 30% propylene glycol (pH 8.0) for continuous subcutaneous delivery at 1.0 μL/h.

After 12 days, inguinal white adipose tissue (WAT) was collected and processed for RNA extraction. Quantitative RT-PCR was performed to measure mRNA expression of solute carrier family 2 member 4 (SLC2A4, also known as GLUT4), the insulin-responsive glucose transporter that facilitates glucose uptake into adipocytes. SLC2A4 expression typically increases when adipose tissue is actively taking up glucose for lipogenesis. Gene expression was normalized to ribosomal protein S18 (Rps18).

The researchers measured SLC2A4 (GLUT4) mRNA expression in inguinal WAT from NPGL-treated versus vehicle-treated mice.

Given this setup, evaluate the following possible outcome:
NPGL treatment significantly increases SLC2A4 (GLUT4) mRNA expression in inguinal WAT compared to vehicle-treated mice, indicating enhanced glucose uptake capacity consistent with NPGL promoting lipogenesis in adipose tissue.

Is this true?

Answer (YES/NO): NO